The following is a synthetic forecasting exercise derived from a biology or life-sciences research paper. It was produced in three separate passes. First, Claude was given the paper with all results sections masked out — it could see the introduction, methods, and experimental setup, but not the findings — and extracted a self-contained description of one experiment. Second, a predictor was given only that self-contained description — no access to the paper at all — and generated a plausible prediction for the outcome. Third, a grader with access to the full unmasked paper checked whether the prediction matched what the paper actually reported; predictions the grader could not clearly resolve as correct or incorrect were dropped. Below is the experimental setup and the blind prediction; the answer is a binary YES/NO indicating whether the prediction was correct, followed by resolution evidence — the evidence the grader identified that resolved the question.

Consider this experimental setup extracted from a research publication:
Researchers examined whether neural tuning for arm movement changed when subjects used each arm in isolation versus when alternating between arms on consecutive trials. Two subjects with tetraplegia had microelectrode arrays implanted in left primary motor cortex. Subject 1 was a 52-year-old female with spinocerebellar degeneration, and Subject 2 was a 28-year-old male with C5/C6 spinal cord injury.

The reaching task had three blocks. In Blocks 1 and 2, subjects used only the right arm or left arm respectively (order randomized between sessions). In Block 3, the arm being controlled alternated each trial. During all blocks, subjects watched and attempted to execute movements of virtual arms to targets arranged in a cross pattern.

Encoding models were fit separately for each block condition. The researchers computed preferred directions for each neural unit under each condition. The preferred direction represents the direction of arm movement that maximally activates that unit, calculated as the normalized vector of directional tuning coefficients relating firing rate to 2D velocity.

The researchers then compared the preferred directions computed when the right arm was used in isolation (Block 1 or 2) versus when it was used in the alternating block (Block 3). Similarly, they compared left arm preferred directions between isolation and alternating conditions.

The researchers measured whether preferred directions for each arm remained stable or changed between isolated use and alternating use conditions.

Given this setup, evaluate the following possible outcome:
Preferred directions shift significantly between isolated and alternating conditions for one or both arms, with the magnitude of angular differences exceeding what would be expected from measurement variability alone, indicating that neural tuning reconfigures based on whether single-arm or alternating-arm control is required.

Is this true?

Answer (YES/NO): YES